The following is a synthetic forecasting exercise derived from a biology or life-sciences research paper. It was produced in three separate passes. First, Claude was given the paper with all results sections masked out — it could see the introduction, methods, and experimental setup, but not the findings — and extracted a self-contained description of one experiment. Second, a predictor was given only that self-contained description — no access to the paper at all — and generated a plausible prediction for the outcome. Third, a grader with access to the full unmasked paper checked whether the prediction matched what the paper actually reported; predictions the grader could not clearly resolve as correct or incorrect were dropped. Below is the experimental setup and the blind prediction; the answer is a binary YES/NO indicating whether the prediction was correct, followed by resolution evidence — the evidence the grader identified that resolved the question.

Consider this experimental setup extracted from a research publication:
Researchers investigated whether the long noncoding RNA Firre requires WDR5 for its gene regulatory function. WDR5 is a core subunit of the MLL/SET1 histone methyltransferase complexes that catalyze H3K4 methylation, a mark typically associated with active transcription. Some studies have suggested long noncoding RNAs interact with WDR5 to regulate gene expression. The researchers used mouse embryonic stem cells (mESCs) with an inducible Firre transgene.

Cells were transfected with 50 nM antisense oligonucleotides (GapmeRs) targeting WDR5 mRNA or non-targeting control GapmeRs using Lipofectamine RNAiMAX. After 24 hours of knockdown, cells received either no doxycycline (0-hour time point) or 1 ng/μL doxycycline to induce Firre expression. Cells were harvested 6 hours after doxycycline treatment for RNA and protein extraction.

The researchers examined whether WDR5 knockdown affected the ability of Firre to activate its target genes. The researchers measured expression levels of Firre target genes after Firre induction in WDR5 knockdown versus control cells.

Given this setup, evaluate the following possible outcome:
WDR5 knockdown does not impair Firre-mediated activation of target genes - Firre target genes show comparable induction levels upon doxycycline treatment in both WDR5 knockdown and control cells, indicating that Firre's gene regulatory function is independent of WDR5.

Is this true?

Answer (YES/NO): YES